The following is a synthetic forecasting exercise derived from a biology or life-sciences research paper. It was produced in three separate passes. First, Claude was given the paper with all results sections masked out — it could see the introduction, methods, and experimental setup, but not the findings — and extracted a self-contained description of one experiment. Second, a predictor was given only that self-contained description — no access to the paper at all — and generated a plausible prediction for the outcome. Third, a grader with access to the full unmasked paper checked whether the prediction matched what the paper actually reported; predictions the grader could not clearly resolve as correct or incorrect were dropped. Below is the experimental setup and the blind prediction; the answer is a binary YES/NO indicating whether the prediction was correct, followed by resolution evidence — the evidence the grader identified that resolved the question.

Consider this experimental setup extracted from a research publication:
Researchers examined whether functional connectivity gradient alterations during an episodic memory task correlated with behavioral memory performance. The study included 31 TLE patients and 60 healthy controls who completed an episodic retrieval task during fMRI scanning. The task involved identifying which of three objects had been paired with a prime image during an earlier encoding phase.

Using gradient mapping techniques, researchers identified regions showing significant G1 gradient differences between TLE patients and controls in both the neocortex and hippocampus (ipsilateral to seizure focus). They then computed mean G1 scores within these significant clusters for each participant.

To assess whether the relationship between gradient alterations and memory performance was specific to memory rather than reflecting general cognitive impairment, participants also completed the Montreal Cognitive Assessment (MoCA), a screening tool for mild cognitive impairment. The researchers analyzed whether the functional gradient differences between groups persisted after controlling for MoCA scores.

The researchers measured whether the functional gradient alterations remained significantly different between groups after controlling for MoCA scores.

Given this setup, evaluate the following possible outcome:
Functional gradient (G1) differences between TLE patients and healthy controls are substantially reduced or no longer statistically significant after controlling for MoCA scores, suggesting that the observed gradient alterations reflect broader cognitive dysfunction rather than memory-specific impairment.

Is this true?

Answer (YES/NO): NO